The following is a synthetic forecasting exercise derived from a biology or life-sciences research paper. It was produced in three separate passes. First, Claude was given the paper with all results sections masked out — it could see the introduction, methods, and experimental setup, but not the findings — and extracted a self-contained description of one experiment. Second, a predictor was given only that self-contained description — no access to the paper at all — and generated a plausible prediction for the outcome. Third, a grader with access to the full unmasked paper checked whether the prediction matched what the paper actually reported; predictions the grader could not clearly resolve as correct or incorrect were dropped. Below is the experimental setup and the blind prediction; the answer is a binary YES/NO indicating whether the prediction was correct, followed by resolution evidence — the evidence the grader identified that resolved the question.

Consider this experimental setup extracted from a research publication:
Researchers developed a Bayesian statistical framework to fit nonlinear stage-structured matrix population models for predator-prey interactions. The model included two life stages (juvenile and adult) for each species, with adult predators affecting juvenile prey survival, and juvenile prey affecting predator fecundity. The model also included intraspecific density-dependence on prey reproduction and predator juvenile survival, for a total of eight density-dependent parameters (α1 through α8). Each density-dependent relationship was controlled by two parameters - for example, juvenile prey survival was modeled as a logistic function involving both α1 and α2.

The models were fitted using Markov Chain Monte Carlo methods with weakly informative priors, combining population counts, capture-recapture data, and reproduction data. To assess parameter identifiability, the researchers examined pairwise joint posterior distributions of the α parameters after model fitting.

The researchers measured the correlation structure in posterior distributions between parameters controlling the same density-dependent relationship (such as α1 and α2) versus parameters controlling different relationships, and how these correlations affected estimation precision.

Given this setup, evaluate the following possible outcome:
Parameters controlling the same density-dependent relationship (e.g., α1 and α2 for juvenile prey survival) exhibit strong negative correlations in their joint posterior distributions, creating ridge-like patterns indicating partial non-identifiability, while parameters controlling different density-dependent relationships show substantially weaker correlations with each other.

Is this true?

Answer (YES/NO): YES